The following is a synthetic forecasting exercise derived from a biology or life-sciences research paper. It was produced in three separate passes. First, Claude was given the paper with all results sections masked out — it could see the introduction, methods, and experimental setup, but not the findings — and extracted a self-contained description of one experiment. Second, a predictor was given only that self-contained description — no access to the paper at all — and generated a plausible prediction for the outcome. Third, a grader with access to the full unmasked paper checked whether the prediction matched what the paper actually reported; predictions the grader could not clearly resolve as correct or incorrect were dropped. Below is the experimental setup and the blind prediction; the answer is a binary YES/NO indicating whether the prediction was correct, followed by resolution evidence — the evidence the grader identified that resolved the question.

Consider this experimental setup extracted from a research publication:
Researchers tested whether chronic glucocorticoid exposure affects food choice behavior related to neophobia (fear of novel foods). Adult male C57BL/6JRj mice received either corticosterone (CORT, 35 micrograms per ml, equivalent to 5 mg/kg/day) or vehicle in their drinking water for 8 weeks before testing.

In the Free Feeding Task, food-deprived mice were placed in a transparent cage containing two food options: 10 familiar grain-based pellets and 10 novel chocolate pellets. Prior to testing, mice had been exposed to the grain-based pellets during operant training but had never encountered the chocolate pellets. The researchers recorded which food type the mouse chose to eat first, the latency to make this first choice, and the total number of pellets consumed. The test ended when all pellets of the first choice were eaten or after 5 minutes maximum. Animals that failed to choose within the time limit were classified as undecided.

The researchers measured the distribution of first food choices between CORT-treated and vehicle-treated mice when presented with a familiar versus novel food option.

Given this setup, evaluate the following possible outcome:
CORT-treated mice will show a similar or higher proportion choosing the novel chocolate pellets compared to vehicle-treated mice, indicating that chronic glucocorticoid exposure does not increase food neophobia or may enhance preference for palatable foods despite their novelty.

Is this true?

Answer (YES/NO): NO